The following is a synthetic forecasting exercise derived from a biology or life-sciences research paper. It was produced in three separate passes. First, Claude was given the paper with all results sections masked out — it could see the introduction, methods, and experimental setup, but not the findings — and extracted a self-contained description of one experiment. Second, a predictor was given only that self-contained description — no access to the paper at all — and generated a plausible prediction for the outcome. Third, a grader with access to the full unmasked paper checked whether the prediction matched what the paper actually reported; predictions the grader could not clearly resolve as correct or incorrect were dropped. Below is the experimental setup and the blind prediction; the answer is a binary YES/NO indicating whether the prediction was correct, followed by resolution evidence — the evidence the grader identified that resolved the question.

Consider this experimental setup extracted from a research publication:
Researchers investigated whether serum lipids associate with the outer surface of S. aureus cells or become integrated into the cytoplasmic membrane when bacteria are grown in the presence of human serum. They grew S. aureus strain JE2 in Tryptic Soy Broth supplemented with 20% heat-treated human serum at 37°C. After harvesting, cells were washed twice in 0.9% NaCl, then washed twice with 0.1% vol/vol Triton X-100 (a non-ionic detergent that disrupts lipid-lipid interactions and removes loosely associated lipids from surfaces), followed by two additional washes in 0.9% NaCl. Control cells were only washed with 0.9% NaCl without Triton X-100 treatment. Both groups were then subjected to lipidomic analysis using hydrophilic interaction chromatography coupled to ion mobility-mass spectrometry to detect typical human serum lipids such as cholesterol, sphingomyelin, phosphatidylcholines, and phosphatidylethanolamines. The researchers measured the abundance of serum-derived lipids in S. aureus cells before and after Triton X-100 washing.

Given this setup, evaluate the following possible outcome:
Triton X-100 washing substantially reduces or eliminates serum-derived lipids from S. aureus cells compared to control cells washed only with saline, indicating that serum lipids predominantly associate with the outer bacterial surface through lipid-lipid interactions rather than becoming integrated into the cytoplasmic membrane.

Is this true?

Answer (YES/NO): YES